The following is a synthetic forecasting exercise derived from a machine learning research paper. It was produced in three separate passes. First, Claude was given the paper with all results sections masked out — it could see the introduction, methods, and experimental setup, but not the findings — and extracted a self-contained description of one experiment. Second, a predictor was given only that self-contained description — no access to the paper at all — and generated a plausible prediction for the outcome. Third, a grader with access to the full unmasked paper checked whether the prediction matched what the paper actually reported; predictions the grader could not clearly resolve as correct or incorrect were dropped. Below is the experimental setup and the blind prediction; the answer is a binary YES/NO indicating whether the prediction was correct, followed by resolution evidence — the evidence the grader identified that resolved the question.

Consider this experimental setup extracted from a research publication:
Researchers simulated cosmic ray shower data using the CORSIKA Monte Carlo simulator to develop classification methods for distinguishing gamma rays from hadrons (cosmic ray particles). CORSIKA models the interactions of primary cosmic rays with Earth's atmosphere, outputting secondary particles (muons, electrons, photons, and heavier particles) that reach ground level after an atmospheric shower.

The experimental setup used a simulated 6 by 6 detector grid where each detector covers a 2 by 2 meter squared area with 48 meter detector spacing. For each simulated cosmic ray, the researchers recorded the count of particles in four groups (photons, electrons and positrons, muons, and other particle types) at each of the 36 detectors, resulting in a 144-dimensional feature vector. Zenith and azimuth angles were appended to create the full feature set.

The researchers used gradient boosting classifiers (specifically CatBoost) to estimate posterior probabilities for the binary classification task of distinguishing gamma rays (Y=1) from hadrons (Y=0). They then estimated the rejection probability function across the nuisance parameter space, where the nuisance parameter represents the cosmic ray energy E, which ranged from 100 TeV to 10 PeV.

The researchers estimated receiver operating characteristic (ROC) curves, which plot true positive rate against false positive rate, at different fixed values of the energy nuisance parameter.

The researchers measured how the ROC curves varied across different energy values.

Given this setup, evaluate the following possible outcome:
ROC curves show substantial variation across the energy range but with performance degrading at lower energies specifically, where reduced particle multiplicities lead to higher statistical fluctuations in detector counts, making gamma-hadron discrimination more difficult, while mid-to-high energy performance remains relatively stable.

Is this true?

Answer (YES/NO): NO